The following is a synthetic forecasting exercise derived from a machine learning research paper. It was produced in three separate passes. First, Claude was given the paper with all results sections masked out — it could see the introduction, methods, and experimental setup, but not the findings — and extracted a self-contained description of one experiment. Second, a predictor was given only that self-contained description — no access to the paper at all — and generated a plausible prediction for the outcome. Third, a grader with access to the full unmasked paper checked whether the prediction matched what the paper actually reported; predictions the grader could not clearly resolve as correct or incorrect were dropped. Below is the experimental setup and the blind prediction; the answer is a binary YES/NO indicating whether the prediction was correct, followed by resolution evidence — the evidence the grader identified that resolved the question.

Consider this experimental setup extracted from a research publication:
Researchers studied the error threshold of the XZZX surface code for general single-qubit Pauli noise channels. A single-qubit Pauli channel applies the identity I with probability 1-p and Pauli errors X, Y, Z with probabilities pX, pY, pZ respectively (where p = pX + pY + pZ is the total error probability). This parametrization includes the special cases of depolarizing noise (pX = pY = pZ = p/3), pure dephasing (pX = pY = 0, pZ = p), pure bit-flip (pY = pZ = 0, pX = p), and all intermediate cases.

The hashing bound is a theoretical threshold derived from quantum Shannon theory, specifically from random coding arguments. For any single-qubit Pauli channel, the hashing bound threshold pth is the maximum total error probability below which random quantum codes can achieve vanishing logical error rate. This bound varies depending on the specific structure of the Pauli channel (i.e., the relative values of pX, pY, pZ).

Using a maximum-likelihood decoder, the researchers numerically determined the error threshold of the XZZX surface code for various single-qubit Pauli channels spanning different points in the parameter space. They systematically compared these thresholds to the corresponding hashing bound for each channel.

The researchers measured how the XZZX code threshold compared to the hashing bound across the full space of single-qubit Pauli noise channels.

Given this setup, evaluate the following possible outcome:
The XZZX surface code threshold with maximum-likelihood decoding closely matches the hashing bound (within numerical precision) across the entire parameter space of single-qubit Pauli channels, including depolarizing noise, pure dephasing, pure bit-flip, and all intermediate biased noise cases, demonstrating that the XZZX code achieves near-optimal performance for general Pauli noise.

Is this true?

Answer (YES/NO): NO